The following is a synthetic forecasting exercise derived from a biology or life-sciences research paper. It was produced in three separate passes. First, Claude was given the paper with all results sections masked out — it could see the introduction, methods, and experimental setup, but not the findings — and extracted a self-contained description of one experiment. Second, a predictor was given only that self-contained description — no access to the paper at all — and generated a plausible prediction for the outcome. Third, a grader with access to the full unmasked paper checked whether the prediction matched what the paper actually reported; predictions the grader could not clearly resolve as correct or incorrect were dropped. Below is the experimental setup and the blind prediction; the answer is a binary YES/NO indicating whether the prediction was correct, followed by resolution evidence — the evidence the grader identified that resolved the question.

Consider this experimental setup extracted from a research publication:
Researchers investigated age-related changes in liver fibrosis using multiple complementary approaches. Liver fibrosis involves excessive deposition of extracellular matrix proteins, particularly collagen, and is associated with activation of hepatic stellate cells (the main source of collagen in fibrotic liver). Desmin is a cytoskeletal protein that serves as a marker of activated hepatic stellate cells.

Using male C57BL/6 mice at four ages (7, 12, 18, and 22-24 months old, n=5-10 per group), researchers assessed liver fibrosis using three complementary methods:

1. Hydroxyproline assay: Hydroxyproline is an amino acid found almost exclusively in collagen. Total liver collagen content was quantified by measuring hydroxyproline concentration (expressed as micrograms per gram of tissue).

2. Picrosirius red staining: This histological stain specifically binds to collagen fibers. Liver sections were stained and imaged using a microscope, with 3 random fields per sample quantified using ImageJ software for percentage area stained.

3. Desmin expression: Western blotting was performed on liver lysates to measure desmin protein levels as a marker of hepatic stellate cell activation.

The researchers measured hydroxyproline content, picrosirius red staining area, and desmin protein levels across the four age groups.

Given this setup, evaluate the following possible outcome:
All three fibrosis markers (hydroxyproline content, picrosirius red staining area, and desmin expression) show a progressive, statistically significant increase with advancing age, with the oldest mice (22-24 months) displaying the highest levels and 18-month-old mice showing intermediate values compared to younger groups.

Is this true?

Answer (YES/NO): NO